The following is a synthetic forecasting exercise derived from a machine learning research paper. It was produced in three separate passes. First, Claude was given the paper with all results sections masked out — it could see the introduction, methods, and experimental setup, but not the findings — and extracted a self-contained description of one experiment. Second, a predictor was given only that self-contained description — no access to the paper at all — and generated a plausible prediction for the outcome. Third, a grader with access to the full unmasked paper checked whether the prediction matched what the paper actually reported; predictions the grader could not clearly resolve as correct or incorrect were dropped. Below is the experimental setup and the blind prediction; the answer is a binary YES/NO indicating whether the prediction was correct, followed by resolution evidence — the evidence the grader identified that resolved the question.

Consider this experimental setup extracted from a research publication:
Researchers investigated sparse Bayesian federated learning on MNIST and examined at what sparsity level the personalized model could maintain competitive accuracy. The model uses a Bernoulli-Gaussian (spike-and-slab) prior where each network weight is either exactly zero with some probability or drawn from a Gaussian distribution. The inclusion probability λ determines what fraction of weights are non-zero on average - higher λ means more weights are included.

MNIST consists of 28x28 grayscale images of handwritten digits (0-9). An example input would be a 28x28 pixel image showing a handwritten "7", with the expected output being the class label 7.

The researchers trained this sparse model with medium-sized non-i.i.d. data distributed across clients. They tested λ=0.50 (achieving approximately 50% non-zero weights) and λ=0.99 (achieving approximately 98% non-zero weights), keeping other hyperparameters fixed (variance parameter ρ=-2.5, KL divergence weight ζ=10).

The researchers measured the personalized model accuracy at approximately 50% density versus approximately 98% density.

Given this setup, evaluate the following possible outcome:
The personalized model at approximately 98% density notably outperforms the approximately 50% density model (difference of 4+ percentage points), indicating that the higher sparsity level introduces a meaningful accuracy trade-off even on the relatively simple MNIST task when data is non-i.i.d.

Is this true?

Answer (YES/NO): NO